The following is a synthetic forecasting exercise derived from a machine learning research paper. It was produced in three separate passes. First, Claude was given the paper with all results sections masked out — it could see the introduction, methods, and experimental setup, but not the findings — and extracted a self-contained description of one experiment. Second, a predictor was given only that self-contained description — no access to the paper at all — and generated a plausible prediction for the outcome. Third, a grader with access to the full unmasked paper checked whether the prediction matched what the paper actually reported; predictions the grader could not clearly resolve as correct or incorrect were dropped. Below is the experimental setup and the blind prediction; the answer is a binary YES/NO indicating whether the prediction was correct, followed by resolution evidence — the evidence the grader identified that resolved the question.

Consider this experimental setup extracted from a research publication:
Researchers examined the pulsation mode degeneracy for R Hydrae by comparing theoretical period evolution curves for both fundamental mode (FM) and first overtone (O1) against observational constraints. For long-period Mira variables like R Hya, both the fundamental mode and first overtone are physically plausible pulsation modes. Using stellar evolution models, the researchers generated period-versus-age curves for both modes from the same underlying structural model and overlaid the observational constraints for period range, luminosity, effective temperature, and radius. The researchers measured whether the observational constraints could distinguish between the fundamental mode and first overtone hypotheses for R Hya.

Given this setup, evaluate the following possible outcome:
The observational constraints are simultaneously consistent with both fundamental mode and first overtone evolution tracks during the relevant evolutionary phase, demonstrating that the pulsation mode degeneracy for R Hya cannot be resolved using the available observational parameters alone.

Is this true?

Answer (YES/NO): YES